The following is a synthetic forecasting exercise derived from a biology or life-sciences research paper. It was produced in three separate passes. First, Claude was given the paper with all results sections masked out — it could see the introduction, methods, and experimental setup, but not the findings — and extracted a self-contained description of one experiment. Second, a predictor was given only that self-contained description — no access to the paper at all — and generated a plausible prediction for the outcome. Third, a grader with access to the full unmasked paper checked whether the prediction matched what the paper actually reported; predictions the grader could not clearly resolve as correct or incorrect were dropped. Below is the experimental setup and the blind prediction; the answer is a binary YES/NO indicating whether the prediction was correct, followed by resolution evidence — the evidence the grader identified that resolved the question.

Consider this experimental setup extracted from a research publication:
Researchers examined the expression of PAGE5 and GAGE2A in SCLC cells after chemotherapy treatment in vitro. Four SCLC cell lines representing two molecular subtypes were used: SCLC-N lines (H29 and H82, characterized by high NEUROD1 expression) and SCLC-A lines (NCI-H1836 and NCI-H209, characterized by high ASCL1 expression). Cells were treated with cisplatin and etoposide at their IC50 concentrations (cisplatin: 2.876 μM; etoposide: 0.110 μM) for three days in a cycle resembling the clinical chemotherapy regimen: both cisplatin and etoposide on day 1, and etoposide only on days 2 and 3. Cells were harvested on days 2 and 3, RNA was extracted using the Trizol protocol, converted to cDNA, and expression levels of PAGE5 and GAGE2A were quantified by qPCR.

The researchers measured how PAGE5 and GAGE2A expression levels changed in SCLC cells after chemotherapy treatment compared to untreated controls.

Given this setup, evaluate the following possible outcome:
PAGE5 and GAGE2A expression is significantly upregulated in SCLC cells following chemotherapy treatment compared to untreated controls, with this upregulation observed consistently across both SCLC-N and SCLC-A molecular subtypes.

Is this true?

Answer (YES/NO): NO